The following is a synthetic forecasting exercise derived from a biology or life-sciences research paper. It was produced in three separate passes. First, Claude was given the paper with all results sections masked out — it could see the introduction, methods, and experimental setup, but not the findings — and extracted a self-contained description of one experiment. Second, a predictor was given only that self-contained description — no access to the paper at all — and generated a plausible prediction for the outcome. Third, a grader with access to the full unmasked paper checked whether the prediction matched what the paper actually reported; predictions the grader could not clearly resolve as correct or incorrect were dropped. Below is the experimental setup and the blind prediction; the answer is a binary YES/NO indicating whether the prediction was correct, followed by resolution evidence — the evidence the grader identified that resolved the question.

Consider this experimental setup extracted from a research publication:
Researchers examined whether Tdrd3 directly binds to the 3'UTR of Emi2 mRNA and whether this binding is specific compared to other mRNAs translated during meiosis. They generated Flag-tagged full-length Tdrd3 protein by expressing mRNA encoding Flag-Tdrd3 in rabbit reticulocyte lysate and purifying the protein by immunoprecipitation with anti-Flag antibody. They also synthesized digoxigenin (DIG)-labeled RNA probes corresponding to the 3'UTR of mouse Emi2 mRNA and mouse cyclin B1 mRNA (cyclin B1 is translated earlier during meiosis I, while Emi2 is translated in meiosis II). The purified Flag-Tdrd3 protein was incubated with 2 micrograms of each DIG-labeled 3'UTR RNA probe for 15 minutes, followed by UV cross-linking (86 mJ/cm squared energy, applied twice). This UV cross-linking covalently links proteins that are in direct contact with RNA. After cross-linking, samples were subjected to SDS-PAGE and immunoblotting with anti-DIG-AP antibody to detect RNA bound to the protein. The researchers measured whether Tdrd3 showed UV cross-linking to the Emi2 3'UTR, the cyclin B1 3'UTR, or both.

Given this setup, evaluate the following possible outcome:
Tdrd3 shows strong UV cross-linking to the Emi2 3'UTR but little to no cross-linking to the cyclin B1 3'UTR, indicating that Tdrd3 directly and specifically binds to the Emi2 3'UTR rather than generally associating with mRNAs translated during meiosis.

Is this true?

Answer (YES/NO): YES